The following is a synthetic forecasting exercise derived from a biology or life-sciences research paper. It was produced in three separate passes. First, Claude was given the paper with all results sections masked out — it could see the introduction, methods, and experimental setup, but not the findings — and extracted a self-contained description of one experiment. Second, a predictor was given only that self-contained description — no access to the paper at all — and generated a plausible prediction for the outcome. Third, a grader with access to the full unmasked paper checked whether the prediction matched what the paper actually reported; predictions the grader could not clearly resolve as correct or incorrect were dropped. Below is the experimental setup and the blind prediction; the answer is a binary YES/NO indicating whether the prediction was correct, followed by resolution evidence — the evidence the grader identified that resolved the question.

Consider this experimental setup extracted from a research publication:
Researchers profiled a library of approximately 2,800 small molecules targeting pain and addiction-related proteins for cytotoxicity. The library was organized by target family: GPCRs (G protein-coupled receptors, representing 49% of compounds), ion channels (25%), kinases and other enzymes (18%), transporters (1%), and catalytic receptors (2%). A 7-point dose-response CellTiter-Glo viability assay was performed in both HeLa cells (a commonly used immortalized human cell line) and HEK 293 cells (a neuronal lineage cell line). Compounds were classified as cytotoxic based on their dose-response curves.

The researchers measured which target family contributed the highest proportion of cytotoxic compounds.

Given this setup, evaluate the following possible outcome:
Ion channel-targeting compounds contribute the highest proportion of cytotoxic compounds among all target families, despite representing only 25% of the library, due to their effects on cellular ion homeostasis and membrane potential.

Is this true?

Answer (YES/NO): NO